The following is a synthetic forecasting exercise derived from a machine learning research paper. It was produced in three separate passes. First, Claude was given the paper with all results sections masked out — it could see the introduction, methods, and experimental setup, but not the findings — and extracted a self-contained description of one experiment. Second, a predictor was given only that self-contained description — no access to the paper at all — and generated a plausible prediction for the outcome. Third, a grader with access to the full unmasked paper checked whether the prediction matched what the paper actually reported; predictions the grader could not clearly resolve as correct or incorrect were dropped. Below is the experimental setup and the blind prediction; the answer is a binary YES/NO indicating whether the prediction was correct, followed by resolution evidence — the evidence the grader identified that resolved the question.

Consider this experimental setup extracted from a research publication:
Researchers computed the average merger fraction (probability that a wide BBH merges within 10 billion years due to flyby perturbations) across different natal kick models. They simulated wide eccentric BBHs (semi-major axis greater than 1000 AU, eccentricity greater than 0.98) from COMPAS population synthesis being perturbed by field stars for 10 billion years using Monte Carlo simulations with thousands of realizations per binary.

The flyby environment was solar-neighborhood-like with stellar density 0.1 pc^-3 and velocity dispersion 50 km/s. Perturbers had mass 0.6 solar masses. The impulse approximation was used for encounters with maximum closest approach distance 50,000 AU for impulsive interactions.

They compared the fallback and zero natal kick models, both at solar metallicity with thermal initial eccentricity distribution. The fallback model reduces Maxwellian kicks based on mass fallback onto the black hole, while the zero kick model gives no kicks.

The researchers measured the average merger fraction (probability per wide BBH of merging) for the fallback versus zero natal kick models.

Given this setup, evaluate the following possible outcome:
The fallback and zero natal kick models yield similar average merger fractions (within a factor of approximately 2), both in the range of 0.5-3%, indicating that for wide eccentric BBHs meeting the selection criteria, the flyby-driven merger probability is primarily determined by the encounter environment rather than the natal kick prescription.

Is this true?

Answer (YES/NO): NO